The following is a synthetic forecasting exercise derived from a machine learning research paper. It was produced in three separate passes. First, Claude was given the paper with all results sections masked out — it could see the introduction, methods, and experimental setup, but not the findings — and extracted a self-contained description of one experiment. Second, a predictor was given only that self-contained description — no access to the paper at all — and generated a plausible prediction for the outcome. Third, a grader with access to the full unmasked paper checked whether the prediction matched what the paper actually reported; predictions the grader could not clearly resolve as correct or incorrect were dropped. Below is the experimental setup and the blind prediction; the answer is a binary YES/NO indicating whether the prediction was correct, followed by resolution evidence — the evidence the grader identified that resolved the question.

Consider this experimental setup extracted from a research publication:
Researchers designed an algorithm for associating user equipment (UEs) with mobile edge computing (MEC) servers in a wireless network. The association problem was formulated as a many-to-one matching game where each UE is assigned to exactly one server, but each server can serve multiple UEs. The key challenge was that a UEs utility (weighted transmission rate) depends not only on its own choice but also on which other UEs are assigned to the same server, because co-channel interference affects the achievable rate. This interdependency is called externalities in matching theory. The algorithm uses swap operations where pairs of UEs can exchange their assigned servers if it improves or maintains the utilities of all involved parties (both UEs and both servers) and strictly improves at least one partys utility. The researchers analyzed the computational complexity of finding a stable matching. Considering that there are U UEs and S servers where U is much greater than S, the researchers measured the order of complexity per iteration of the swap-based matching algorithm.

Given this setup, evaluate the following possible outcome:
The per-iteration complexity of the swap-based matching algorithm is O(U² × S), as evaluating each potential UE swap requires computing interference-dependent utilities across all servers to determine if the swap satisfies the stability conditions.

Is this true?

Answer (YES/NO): NO